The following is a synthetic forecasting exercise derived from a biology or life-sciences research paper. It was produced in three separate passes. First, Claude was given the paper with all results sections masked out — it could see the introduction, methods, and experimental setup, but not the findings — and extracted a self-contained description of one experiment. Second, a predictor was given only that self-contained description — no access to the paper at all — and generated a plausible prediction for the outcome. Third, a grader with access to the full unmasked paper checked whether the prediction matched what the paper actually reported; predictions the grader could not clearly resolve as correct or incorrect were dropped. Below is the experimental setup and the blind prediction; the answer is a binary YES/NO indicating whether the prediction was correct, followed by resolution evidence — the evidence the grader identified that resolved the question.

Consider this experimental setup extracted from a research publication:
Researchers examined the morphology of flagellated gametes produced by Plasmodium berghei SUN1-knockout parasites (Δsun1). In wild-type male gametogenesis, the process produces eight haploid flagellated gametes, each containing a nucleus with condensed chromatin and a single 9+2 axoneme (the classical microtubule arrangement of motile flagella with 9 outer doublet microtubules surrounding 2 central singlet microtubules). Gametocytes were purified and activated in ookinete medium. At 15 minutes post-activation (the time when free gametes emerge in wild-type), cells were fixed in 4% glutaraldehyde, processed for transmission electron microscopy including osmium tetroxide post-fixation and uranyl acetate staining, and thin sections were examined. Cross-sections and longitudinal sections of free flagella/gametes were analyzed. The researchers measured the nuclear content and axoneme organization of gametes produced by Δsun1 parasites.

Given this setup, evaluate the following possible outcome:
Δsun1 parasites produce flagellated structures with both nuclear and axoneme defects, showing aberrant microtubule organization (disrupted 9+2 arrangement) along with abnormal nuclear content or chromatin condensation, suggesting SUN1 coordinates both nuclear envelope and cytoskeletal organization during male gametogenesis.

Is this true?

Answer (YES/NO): NO